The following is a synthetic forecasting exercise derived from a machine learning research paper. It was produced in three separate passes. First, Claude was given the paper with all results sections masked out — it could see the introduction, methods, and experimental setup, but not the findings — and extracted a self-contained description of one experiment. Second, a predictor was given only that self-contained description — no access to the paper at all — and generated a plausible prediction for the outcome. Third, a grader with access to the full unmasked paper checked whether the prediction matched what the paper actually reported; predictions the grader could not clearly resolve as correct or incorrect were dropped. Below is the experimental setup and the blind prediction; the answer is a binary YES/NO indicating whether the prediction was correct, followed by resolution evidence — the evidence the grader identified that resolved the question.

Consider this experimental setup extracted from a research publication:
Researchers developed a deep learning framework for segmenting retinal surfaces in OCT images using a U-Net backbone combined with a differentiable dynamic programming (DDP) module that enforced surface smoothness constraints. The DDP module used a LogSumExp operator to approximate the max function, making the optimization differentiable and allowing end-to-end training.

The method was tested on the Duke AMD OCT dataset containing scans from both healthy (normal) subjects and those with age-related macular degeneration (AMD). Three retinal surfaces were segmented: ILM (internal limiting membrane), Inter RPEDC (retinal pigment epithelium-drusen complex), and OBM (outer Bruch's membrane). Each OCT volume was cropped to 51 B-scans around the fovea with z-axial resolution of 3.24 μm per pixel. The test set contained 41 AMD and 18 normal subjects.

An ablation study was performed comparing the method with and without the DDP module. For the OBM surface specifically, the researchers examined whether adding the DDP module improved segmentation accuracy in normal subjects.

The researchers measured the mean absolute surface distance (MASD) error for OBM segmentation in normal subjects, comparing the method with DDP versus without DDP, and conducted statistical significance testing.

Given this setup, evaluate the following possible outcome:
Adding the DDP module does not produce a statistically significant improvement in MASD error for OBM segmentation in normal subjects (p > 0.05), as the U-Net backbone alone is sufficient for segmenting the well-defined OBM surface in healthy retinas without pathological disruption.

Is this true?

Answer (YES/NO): YES